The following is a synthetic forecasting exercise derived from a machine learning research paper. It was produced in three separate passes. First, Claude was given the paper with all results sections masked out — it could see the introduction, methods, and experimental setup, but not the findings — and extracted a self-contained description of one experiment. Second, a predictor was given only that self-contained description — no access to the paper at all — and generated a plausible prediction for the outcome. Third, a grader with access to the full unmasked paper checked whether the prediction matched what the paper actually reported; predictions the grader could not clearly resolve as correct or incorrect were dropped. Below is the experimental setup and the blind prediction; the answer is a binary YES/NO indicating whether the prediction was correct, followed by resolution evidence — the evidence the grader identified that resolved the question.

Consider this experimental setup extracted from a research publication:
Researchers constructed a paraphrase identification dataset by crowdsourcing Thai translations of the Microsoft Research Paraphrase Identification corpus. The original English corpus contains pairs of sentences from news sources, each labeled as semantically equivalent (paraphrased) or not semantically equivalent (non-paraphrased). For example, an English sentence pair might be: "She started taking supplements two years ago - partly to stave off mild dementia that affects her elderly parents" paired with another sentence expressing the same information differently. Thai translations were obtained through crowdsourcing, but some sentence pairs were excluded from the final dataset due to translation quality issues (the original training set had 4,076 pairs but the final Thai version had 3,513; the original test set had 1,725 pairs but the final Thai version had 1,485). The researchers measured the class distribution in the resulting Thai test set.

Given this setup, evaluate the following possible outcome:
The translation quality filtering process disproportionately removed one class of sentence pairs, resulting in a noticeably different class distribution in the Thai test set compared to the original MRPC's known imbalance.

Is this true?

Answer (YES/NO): YES